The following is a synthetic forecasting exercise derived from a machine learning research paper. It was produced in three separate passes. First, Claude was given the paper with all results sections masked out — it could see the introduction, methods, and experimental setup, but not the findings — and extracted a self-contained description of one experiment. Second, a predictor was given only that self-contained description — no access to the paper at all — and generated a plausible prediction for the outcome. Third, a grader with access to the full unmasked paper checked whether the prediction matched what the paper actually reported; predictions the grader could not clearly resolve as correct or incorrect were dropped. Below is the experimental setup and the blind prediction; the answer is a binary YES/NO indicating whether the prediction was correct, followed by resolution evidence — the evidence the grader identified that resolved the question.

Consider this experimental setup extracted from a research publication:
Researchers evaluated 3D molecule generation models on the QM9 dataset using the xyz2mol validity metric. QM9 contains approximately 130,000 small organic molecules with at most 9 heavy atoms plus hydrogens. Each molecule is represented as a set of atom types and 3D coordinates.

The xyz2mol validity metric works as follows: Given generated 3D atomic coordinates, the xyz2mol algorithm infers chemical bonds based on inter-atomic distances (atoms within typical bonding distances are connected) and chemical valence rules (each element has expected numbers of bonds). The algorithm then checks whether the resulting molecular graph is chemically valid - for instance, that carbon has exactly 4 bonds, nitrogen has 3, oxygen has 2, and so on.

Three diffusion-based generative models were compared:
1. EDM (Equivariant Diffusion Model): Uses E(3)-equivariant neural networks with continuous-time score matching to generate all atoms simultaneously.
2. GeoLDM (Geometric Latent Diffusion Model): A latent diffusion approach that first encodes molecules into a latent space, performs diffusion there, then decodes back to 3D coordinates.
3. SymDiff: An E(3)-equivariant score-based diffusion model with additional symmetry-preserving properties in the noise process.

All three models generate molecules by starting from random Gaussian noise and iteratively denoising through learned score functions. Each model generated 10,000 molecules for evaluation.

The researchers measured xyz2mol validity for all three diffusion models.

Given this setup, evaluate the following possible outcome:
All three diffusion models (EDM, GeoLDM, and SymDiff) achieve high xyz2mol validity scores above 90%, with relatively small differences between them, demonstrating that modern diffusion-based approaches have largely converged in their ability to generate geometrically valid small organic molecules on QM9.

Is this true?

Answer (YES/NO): NO